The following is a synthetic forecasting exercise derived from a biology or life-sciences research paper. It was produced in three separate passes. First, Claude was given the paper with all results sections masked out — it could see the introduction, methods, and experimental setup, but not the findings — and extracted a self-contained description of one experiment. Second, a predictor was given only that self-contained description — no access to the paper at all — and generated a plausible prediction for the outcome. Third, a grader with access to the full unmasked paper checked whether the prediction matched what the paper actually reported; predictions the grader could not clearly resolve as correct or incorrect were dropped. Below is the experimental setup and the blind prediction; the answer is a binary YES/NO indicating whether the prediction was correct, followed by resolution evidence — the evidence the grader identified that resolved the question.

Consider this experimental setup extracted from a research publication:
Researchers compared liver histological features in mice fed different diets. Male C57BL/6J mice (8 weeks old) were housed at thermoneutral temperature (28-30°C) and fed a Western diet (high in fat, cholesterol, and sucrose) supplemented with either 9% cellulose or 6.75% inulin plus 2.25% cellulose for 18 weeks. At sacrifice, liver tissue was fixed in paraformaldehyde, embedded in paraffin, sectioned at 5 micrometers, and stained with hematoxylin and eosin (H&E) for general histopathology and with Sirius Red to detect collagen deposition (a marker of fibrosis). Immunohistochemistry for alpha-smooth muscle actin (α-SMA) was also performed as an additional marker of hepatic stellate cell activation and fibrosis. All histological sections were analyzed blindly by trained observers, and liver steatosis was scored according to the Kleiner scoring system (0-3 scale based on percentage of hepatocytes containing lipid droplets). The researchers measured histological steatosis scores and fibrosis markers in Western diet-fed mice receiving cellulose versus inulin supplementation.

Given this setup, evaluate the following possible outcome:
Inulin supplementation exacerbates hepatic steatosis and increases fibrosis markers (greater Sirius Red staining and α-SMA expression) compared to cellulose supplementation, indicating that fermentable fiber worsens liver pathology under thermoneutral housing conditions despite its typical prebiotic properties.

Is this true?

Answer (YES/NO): NO